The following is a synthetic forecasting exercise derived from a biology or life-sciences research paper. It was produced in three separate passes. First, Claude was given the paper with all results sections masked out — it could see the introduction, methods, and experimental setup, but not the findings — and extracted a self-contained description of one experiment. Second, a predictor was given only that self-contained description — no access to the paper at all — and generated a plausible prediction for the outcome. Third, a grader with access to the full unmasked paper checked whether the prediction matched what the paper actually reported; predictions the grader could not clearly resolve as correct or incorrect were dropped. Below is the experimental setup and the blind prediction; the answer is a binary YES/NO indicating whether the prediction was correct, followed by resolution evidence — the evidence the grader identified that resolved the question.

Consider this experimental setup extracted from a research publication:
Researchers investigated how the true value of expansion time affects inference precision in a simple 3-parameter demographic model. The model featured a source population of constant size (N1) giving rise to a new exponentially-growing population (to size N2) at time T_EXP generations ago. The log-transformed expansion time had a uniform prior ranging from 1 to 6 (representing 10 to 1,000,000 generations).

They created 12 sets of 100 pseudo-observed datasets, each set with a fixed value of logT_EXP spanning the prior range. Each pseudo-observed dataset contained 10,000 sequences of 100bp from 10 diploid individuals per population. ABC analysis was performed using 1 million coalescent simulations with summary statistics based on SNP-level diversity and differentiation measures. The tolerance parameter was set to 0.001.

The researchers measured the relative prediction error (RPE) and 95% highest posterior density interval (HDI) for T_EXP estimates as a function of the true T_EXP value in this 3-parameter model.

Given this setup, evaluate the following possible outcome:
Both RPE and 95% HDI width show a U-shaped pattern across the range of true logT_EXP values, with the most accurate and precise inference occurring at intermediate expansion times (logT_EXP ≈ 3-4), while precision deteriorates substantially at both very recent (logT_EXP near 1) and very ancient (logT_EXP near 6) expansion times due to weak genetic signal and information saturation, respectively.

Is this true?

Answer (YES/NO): NO